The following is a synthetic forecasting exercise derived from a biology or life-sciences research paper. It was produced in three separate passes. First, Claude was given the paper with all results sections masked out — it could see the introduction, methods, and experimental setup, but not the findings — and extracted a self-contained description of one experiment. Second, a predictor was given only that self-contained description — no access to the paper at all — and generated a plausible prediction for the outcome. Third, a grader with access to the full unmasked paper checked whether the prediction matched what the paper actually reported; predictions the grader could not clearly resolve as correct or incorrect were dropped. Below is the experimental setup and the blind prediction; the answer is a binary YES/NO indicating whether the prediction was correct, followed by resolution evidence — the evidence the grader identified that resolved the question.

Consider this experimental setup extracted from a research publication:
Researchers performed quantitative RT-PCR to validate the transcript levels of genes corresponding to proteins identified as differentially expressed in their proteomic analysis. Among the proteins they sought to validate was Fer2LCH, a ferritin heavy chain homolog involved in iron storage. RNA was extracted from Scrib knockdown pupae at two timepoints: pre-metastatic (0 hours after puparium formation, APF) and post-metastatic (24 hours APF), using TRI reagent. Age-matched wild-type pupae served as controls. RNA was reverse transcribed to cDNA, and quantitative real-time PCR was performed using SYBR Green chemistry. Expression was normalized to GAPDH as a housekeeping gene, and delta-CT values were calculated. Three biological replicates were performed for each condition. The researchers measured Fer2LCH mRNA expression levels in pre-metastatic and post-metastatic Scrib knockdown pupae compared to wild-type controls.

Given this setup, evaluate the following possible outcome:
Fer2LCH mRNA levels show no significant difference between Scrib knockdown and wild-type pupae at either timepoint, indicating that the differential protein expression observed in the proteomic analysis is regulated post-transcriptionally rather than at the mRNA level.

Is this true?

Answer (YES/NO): NO